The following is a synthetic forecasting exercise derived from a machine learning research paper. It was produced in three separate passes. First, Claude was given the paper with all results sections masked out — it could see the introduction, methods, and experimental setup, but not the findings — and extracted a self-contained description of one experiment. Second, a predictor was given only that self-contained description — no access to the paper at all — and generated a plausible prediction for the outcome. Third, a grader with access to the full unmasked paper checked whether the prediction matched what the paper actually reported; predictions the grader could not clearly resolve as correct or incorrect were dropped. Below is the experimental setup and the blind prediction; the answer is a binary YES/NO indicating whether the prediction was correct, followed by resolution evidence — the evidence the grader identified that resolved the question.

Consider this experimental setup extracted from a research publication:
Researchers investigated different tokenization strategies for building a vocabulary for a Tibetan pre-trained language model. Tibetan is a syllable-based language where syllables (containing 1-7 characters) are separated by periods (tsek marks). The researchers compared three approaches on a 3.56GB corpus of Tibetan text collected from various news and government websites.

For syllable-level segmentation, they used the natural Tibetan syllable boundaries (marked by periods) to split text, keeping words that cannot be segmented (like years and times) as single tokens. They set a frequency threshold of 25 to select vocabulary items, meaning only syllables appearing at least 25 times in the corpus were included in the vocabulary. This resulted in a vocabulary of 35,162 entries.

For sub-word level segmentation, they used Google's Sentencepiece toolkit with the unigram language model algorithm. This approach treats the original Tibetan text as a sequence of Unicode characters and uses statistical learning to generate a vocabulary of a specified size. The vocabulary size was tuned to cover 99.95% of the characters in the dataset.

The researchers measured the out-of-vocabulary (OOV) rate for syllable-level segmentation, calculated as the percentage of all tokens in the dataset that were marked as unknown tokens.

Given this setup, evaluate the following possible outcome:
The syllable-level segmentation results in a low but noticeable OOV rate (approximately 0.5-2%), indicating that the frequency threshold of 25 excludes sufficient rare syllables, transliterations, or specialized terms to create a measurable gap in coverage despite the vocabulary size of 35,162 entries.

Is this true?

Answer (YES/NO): NO